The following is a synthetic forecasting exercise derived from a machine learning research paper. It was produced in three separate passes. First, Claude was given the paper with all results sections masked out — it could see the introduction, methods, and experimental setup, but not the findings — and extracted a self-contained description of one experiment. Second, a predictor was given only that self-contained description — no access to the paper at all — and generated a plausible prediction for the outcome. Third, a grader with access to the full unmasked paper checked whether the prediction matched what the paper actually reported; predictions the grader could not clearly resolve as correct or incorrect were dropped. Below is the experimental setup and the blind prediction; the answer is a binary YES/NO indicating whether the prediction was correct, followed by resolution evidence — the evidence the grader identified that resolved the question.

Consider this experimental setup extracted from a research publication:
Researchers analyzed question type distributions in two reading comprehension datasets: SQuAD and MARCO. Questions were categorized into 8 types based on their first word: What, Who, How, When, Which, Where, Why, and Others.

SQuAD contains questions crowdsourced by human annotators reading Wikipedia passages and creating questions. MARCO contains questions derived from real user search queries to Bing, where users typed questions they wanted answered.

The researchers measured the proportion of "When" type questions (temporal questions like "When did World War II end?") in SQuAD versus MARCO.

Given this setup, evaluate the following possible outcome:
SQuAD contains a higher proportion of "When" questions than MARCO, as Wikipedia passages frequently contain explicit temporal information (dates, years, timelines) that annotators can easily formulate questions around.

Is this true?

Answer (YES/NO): YES